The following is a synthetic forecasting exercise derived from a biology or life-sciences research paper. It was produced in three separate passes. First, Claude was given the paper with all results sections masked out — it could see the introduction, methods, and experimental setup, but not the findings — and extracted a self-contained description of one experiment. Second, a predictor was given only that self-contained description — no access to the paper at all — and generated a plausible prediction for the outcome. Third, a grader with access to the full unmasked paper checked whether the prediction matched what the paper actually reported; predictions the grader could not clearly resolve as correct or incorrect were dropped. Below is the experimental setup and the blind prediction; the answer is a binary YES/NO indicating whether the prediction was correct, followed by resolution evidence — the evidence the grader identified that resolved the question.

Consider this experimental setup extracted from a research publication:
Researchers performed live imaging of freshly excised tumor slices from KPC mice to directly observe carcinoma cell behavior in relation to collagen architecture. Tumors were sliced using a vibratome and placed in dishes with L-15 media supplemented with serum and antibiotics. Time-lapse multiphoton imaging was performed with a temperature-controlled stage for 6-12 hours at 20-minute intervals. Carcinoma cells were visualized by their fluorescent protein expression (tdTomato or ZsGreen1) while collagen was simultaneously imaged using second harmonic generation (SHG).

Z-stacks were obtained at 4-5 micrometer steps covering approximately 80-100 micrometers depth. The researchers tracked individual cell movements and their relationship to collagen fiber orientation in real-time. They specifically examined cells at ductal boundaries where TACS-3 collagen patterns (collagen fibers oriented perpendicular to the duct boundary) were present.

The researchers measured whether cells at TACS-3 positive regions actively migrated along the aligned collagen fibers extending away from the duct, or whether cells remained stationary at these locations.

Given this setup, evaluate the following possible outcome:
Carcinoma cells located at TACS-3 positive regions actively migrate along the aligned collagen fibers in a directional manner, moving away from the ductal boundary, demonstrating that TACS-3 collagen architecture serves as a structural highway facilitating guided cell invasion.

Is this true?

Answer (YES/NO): YES